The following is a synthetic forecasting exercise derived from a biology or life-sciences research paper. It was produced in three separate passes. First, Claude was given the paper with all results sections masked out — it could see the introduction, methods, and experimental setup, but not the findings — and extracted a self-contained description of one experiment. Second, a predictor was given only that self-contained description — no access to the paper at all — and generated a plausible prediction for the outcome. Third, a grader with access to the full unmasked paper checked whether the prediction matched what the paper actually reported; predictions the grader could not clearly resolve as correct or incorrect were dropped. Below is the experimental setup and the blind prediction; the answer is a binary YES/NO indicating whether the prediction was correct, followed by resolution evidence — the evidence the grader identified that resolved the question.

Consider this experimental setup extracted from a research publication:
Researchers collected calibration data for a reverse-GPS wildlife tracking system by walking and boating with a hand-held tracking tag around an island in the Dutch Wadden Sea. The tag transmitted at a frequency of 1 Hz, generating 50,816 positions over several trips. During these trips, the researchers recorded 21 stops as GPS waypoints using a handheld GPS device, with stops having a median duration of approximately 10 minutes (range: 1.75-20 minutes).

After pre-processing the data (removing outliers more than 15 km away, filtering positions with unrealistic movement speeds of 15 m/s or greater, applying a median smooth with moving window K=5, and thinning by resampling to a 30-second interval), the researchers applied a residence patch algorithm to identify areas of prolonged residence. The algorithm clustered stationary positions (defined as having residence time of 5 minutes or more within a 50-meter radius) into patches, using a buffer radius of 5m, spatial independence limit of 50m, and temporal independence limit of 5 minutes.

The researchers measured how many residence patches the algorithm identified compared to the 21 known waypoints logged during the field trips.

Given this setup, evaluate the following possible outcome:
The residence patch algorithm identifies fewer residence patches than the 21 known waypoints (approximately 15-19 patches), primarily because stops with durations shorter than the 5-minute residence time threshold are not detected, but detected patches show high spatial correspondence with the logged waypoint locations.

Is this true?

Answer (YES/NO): NO